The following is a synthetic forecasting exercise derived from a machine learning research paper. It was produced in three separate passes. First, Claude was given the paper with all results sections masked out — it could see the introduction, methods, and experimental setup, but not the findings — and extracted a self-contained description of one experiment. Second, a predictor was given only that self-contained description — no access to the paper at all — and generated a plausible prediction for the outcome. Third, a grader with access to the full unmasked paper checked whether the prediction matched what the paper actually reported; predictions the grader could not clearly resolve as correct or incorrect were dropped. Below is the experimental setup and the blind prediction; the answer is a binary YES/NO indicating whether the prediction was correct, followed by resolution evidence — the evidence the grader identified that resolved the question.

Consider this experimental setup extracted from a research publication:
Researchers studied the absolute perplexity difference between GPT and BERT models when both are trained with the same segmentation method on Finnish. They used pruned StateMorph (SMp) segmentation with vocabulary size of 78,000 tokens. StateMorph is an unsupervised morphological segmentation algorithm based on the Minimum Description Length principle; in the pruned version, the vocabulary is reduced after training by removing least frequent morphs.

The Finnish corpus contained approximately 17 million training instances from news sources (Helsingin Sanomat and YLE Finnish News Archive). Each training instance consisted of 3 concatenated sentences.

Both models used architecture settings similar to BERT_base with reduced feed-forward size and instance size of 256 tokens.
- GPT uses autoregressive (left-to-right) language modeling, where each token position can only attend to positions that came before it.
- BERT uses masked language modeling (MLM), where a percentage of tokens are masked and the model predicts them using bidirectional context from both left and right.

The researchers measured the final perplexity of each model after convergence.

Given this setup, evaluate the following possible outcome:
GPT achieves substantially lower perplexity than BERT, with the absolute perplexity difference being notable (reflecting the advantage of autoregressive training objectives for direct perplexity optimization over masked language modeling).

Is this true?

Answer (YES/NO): NO